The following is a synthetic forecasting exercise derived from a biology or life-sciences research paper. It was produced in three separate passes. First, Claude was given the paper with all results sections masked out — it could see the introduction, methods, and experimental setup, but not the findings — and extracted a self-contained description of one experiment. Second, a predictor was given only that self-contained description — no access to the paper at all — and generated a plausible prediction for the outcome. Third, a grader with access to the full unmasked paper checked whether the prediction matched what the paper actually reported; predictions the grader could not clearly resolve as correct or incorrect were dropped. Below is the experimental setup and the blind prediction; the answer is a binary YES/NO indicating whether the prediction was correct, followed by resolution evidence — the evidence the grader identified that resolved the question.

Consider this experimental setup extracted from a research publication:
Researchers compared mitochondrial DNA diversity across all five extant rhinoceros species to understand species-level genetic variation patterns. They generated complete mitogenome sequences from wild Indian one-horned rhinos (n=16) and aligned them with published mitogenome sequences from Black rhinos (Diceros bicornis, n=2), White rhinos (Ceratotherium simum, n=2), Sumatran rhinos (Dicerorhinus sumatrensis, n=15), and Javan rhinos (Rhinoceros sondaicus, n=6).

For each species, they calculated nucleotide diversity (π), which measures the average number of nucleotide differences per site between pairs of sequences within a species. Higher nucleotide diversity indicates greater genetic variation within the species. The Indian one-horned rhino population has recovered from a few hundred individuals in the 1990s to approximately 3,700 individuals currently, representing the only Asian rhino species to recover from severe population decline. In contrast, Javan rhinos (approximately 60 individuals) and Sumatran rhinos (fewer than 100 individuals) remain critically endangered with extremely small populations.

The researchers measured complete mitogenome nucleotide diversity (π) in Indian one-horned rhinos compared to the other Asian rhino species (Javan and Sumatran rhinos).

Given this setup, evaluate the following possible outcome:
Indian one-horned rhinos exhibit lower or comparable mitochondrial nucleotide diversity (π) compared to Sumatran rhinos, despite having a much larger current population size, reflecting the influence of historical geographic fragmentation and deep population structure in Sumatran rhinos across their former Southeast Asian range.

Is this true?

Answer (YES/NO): YES